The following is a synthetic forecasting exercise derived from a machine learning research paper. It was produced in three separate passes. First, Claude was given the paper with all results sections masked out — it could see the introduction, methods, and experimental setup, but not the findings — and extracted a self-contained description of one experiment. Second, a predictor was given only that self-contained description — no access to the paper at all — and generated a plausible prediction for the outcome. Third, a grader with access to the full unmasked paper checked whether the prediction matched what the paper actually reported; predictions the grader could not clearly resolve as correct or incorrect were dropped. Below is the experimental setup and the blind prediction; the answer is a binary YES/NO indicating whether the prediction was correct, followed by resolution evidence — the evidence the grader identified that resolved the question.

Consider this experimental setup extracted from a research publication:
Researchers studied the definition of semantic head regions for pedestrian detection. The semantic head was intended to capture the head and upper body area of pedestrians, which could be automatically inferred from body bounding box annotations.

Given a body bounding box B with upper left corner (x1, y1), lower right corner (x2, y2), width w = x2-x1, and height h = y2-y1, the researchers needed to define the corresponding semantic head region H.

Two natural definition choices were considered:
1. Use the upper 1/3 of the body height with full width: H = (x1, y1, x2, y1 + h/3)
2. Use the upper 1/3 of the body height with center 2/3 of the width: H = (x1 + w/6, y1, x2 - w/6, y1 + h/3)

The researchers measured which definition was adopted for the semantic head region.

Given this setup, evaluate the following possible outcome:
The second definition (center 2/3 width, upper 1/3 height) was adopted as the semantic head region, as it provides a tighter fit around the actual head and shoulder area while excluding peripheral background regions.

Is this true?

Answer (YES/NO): YES